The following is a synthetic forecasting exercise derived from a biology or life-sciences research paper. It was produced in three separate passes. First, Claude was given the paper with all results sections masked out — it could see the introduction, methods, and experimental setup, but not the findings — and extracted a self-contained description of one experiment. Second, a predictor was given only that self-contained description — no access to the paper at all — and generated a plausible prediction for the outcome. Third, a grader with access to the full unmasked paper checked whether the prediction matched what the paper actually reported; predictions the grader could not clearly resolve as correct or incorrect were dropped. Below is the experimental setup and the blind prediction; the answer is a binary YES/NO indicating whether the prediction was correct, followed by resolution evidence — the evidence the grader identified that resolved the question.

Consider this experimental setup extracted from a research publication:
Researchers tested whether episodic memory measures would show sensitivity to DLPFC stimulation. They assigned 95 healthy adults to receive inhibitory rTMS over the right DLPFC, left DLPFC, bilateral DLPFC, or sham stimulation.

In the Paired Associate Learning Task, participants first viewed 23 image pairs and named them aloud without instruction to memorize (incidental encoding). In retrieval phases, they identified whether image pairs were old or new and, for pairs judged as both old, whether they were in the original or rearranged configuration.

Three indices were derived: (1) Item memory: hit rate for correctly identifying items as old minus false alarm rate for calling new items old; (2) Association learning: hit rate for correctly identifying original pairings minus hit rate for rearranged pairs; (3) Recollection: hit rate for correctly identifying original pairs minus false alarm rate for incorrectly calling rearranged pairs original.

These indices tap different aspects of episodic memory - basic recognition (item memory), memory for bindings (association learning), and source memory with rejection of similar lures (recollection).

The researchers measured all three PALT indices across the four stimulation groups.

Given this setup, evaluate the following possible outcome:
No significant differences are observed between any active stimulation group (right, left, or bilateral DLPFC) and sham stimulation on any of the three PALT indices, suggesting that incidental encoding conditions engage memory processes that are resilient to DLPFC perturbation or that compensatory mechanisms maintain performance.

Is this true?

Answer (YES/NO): YES